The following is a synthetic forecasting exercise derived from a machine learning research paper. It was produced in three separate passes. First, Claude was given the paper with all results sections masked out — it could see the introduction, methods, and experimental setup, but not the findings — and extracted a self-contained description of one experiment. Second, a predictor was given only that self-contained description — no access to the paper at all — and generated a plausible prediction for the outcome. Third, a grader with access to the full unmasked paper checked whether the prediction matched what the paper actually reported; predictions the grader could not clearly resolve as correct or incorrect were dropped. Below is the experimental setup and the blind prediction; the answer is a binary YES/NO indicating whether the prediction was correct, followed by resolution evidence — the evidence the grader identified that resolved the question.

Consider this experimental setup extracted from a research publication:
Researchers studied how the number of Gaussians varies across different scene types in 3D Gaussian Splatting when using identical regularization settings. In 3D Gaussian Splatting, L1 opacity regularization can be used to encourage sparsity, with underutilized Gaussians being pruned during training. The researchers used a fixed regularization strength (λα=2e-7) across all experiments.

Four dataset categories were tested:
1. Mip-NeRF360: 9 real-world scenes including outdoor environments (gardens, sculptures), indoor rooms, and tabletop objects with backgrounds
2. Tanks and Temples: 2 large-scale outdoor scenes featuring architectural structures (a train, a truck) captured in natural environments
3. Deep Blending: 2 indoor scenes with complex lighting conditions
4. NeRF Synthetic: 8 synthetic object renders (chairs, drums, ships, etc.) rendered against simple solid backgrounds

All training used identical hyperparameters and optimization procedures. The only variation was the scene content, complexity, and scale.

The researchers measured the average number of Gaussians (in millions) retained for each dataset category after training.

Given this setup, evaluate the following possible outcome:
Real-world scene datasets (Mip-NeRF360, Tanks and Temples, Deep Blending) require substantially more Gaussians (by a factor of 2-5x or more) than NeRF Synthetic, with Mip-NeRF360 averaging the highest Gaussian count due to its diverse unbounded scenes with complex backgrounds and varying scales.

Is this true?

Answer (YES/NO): NO